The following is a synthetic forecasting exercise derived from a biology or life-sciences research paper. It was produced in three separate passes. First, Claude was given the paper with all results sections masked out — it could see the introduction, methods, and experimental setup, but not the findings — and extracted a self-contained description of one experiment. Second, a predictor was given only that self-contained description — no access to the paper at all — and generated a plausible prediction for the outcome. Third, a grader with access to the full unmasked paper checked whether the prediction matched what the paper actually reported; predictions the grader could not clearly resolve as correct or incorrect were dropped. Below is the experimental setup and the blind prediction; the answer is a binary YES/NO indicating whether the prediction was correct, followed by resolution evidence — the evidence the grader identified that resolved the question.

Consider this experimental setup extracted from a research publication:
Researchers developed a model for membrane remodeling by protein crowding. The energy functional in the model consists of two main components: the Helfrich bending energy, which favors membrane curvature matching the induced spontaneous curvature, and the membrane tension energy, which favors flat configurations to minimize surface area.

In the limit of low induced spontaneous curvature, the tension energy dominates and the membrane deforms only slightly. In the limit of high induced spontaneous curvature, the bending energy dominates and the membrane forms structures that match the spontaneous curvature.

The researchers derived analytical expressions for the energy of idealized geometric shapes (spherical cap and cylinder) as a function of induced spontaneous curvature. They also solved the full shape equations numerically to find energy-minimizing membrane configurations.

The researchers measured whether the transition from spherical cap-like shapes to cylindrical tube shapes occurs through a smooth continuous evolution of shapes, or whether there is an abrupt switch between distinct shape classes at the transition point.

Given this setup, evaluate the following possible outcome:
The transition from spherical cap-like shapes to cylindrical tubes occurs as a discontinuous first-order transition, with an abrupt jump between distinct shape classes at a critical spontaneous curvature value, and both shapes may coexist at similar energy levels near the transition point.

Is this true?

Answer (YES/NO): YES